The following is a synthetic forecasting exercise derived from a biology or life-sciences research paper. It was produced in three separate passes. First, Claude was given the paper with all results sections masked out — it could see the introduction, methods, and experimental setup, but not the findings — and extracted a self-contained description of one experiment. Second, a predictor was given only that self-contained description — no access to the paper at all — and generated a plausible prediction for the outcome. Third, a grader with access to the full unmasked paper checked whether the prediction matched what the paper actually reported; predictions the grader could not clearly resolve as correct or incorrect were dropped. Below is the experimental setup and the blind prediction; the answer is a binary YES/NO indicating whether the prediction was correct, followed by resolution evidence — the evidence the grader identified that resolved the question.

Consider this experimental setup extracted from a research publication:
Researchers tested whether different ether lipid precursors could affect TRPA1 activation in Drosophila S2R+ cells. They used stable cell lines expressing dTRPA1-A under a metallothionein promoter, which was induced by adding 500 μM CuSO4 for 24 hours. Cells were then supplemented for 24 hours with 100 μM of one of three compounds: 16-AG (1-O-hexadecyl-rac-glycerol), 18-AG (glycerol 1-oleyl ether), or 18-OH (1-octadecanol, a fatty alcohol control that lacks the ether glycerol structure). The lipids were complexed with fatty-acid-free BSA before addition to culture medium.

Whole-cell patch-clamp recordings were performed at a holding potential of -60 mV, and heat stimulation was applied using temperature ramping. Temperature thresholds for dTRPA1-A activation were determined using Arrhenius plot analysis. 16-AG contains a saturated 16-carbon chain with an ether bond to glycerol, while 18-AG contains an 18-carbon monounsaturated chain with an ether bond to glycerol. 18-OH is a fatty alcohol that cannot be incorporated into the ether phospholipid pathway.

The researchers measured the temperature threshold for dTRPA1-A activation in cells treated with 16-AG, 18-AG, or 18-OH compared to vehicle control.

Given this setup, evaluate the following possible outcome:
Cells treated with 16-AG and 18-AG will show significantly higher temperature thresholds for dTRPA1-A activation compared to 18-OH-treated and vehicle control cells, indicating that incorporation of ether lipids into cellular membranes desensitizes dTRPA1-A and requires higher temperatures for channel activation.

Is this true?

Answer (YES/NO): NO